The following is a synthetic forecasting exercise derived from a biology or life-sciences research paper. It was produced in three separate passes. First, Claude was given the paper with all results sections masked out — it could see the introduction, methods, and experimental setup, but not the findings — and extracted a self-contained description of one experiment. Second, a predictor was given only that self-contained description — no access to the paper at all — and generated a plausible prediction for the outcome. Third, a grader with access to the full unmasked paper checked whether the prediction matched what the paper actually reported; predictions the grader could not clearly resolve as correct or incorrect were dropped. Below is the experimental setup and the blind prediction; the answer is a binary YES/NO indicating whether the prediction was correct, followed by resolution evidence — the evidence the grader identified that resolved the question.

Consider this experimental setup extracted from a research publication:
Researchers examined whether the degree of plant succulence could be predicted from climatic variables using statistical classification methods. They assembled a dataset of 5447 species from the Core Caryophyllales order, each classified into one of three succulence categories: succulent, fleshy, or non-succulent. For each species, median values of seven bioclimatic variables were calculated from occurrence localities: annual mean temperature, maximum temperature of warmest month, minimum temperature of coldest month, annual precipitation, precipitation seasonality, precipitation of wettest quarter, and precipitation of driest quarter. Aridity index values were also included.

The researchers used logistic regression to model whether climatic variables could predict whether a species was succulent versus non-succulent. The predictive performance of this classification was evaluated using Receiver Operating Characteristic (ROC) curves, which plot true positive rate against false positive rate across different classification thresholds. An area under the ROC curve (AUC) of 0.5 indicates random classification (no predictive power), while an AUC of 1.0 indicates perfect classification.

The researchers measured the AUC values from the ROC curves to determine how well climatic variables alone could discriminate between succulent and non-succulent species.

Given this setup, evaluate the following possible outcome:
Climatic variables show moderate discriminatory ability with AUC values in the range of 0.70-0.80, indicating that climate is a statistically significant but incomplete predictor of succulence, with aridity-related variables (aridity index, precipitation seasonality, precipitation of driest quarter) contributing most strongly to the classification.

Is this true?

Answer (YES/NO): NO